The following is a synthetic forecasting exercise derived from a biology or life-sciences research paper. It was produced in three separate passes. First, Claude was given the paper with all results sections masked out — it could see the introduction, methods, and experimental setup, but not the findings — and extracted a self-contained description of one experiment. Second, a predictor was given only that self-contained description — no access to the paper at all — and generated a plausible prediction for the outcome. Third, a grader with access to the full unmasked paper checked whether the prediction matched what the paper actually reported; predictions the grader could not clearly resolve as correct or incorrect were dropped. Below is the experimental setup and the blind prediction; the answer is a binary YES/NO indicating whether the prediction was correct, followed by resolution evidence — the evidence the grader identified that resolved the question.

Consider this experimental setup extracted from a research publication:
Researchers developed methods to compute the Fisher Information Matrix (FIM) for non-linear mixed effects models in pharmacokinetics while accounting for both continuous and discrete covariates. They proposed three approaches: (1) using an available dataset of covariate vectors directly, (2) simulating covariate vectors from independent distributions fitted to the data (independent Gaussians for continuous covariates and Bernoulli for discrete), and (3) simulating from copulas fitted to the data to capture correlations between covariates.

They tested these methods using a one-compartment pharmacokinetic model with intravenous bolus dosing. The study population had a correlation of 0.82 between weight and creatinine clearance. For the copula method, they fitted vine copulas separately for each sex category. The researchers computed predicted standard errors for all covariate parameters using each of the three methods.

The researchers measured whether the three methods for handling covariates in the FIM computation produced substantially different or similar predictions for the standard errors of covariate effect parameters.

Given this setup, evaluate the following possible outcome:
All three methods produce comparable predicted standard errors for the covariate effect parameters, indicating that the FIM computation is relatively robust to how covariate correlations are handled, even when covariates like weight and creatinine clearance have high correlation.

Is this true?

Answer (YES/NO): YES